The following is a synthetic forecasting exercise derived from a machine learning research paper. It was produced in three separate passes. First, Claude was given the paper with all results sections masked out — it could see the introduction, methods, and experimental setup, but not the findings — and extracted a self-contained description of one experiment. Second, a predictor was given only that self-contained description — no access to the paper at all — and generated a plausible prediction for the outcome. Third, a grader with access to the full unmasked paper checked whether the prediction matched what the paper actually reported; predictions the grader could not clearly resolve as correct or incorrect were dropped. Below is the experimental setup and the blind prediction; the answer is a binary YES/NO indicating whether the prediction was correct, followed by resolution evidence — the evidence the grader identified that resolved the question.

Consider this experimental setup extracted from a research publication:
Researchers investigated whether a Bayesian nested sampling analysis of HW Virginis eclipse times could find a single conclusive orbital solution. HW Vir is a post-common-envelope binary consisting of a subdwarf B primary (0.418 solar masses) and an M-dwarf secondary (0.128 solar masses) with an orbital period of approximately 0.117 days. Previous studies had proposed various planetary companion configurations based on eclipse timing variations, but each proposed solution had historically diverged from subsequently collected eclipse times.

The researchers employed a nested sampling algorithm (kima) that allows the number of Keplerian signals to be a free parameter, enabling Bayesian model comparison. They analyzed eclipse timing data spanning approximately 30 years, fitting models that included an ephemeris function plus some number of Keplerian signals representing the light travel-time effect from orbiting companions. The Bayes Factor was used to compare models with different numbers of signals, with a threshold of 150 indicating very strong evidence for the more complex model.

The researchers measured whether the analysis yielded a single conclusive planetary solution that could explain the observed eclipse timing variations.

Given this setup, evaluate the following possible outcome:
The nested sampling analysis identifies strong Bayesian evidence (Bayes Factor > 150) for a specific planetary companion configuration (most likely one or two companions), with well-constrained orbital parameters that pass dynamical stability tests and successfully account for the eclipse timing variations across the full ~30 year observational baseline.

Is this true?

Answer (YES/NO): NO